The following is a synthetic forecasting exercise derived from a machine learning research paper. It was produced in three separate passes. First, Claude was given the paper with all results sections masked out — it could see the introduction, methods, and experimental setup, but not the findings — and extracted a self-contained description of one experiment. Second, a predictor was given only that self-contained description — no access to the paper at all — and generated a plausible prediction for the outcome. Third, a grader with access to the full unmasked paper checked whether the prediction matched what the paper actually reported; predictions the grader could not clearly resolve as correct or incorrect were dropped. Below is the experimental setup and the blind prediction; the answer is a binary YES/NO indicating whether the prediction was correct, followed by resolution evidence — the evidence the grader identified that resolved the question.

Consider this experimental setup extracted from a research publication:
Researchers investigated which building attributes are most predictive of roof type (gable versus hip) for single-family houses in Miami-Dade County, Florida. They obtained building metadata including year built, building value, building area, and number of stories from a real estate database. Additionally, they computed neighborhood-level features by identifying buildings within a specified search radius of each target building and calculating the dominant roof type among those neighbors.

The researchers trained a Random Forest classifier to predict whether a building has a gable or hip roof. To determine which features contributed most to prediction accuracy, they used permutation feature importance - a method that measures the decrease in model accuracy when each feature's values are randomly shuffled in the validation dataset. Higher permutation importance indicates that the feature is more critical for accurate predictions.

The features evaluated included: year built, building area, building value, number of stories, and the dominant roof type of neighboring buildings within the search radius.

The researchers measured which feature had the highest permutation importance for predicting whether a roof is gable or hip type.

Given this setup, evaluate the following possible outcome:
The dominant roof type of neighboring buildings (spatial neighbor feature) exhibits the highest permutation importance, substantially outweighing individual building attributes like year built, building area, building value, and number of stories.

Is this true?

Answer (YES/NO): YES